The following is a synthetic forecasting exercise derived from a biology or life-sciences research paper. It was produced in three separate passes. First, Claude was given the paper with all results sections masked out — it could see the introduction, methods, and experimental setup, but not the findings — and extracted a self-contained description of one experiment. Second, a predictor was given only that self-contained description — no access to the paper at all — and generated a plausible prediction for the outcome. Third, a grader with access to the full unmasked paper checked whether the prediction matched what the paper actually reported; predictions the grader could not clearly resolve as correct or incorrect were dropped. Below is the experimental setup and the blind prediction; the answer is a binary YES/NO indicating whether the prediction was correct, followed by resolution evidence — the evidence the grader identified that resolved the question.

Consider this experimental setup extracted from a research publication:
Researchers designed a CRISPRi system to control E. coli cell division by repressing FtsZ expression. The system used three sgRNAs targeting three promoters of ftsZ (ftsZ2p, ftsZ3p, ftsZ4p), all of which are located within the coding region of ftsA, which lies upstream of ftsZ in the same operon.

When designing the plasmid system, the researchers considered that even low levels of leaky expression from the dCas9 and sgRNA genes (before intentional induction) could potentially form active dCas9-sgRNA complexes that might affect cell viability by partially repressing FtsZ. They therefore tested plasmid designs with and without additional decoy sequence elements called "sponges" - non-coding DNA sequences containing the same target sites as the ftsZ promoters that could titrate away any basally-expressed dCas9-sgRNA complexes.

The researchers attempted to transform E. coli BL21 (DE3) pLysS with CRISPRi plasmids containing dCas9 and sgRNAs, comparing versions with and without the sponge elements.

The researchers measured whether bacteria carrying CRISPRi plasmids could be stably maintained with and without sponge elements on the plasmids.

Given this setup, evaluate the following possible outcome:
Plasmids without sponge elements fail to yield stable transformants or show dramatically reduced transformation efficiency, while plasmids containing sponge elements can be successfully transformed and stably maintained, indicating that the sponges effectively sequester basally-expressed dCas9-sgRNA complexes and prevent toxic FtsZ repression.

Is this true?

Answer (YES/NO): NO